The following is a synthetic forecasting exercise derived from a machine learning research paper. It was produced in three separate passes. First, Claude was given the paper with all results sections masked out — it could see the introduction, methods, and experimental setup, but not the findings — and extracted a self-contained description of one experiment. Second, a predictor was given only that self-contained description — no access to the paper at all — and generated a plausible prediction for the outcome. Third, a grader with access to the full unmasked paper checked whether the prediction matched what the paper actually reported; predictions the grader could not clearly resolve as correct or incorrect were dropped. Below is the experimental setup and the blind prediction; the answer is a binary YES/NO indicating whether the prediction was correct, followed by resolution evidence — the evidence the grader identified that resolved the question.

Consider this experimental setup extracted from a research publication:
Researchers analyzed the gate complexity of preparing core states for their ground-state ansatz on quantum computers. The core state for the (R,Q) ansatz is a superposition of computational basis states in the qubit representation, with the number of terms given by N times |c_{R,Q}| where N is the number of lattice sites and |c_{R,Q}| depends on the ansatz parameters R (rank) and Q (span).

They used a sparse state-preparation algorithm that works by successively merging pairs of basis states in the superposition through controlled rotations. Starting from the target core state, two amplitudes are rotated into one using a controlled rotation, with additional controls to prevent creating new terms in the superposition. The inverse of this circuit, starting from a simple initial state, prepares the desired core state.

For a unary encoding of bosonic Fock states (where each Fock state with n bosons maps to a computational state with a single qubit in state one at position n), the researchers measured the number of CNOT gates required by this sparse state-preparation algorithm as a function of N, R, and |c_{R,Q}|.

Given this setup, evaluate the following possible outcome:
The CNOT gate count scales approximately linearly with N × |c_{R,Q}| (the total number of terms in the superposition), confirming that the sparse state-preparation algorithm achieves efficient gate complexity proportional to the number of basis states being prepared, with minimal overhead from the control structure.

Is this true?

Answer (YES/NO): NO